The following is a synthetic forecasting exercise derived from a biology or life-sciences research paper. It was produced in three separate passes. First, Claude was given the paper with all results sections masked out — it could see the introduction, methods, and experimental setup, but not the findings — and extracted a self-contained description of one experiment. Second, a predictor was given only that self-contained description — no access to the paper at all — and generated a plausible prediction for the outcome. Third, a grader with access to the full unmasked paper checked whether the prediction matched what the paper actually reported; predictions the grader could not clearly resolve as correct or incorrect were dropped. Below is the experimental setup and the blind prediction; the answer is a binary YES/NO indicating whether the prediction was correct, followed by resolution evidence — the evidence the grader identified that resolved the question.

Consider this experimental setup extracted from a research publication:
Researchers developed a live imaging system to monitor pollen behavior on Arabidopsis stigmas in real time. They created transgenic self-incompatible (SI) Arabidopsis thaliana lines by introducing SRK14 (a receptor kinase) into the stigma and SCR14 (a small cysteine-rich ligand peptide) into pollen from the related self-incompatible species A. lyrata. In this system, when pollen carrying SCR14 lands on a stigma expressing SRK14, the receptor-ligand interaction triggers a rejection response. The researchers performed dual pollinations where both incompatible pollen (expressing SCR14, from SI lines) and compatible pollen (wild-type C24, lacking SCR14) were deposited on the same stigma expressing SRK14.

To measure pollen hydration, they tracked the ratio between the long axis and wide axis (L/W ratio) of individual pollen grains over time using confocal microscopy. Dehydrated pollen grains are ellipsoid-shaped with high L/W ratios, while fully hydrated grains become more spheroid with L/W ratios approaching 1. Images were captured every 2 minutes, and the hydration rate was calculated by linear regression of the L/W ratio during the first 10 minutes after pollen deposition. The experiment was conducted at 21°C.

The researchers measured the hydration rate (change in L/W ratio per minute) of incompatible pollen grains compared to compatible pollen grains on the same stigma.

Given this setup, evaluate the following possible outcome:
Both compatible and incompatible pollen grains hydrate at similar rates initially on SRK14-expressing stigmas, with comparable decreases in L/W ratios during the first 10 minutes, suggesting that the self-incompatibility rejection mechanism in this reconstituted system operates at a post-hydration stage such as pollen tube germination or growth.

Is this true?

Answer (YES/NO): NO